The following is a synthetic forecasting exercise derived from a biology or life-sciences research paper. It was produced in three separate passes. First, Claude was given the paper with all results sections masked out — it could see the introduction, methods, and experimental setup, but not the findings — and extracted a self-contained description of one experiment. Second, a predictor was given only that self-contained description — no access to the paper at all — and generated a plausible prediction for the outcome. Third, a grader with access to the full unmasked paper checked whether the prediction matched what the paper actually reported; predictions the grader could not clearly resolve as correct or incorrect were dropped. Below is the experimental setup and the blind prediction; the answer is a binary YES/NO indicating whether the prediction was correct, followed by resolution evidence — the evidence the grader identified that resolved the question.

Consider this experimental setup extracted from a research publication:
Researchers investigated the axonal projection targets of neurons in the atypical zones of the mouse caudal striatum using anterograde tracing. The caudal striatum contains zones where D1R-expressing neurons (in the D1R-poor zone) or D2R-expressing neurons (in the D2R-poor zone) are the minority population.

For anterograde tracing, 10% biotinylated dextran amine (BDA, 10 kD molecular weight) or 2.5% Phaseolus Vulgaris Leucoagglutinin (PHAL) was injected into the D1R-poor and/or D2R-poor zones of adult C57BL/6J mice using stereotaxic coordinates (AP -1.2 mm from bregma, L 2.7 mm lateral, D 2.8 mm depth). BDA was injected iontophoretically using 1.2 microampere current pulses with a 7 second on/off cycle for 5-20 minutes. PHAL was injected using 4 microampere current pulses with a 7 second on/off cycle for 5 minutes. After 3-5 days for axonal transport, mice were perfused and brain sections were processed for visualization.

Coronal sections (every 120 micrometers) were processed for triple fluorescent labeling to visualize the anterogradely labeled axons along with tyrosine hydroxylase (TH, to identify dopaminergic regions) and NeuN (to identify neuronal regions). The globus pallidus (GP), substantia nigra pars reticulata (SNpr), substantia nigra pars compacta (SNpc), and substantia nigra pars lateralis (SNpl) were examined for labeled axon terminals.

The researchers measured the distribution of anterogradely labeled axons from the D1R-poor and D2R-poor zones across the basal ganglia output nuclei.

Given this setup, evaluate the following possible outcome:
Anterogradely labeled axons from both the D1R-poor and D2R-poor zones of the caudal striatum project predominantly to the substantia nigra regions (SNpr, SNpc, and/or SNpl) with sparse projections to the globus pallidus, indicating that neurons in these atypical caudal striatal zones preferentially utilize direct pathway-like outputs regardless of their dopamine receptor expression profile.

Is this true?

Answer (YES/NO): NO